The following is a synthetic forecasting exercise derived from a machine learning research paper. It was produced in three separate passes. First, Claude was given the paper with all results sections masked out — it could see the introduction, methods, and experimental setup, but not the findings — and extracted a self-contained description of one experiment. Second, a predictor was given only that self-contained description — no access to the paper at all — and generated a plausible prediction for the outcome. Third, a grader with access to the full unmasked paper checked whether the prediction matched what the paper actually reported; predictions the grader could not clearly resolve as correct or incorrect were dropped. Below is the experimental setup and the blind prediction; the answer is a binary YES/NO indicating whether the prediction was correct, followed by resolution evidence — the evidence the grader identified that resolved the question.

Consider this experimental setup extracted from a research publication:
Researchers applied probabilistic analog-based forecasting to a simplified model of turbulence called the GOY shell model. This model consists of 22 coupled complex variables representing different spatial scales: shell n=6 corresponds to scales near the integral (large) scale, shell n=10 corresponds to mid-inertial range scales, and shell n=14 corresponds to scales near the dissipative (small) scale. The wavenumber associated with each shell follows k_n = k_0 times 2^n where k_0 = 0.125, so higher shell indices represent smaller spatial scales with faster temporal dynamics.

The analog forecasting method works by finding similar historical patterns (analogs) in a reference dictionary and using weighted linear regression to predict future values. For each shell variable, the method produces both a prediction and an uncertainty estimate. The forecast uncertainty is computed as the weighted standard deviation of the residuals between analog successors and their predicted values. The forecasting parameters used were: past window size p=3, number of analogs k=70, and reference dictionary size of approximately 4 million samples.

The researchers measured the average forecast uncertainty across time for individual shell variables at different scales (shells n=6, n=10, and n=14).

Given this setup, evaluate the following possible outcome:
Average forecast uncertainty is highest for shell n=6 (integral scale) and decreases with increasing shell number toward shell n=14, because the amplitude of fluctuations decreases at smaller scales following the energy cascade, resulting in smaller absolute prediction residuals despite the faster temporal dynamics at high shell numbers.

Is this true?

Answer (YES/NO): NO